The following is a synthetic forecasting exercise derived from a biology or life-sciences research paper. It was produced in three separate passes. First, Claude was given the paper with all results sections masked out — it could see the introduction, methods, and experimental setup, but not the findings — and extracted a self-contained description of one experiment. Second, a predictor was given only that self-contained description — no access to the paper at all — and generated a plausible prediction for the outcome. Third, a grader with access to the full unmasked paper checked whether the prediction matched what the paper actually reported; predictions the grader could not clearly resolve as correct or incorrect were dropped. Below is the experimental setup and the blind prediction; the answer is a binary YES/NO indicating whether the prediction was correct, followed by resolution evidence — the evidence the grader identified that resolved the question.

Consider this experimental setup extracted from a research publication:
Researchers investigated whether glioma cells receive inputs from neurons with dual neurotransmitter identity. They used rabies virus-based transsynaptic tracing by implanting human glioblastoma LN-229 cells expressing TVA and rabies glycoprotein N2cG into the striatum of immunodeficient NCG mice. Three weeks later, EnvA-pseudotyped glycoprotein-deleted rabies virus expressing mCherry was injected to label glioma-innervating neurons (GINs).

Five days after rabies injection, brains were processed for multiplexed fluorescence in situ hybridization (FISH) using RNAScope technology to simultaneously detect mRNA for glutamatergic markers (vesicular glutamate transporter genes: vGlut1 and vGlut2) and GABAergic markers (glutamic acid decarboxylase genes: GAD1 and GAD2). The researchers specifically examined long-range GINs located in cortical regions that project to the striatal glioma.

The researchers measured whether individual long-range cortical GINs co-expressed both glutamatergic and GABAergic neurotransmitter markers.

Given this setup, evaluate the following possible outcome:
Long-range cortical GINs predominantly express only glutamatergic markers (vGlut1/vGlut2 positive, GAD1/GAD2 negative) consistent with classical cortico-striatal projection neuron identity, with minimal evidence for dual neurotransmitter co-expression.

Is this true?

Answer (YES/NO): NO